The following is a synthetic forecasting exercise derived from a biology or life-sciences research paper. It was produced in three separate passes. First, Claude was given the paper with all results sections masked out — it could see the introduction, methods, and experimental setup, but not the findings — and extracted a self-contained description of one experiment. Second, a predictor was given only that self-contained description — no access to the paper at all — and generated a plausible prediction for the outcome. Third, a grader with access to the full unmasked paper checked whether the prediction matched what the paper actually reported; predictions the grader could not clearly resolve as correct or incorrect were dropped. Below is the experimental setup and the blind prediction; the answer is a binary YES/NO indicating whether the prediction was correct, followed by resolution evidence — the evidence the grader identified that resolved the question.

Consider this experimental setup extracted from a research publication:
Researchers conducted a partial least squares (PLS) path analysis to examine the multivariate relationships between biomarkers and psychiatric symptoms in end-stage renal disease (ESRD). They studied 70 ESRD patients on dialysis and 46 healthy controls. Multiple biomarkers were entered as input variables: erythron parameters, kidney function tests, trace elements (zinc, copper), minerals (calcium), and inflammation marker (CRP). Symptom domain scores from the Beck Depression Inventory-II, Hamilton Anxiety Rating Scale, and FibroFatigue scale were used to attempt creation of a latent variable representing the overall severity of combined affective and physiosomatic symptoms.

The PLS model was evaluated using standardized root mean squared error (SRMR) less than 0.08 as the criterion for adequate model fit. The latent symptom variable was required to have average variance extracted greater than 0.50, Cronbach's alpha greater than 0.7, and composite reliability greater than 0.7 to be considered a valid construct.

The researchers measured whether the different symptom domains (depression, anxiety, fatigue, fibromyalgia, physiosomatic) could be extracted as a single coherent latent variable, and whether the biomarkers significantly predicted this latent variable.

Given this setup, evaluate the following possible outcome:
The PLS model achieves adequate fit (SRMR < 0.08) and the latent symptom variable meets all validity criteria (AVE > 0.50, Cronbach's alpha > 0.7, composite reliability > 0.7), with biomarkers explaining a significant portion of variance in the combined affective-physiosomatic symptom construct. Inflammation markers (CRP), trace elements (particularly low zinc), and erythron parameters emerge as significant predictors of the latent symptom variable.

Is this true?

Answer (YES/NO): YES